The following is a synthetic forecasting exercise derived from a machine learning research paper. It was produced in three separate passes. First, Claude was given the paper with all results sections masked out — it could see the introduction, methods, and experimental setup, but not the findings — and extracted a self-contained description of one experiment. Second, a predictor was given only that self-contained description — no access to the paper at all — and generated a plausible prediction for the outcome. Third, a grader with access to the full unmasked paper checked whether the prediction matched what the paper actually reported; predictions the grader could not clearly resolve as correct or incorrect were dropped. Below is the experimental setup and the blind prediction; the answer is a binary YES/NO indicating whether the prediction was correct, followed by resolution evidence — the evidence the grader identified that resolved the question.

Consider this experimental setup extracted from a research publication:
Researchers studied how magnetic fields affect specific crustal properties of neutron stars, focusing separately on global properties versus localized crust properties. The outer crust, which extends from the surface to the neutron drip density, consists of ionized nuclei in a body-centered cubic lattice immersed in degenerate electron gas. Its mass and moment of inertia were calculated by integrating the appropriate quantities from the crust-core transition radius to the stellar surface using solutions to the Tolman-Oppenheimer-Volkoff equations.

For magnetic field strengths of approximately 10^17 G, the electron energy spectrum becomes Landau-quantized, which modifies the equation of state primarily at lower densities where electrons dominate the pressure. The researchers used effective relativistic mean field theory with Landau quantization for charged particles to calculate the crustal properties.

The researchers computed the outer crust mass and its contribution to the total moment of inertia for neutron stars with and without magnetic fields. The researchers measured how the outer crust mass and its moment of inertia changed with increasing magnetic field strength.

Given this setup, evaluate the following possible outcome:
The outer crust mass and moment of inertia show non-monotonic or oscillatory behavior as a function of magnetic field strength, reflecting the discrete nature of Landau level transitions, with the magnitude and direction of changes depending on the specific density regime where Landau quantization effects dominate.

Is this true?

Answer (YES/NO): NO